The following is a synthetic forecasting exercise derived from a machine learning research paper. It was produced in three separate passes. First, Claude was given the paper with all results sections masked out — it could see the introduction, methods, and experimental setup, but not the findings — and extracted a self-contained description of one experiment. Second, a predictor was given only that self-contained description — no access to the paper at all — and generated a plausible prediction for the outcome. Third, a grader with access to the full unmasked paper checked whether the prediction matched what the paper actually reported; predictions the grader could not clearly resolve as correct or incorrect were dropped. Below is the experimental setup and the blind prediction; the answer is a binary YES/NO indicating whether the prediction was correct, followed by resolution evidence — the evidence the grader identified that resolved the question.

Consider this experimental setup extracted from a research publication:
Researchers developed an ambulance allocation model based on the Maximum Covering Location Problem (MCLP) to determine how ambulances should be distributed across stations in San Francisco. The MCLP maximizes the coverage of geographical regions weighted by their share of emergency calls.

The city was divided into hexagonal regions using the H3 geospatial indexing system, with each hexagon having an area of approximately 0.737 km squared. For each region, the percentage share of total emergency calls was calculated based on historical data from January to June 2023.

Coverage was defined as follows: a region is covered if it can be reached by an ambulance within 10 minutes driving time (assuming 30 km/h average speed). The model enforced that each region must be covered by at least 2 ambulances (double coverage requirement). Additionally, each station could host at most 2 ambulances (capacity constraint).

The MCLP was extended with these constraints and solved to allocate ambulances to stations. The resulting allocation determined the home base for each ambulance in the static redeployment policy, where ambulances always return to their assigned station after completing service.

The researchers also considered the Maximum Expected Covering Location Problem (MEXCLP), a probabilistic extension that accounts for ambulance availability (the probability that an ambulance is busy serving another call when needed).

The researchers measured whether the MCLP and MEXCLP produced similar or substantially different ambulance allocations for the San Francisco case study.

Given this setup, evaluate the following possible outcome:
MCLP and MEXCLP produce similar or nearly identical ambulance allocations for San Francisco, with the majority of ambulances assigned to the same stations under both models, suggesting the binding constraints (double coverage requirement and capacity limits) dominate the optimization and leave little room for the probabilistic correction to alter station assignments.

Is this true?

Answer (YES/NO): YES